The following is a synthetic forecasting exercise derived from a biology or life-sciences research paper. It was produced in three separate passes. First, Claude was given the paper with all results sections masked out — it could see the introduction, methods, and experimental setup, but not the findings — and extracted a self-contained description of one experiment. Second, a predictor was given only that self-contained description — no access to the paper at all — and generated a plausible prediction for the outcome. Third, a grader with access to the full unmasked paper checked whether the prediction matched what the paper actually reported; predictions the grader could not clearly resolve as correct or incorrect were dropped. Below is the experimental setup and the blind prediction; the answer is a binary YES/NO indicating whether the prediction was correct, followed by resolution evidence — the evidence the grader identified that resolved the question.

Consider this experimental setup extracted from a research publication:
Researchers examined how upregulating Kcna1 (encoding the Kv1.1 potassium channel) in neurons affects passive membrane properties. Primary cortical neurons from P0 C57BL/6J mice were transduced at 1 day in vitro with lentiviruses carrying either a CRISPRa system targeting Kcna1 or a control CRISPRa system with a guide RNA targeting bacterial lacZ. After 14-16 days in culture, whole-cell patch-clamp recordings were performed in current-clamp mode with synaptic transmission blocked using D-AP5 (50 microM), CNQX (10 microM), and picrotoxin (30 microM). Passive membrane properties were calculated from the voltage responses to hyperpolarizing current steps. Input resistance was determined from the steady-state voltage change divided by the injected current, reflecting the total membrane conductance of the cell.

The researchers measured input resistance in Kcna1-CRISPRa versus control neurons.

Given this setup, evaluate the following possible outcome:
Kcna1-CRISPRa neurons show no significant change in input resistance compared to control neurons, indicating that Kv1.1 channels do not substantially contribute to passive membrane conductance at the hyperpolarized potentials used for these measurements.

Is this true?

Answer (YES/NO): YES